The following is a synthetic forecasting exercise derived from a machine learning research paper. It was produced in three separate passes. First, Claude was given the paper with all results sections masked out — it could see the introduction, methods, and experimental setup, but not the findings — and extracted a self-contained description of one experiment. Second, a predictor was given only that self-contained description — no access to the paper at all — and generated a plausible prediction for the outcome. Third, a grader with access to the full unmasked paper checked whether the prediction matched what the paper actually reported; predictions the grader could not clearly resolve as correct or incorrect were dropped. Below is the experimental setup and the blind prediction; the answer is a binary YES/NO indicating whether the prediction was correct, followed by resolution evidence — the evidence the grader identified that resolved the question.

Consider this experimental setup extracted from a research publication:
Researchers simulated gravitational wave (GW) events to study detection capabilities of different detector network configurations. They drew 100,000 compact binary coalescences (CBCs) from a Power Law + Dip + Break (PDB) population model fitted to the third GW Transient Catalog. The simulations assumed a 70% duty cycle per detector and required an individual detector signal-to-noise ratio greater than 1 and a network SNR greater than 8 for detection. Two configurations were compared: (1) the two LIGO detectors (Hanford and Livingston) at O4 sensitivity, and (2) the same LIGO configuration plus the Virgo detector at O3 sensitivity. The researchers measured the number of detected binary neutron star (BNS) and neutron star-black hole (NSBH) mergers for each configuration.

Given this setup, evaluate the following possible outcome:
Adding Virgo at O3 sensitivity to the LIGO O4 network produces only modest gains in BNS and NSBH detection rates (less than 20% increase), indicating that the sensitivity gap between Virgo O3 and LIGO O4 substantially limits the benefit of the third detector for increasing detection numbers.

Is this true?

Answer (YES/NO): NO